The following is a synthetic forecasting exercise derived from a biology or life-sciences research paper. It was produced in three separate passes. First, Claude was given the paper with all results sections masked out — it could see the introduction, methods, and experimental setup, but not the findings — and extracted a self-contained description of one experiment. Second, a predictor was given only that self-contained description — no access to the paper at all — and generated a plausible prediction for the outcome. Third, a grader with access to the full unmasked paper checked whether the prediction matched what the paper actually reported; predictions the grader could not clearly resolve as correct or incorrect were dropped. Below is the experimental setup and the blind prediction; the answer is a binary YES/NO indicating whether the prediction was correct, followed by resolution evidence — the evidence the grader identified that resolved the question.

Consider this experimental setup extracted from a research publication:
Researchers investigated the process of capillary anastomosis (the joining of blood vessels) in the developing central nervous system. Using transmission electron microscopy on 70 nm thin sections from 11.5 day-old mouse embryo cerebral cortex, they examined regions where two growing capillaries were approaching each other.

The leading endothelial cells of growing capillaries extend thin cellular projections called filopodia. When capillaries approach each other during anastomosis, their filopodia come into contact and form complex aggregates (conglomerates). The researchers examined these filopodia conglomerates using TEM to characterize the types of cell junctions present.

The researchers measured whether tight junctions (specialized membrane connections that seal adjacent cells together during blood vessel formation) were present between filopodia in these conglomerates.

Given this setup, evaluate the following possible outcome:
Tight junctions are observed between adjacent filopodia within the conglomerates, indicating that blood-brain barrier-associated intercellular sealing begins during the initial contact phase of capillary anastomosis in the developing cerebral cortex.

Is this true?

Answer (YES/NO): NO